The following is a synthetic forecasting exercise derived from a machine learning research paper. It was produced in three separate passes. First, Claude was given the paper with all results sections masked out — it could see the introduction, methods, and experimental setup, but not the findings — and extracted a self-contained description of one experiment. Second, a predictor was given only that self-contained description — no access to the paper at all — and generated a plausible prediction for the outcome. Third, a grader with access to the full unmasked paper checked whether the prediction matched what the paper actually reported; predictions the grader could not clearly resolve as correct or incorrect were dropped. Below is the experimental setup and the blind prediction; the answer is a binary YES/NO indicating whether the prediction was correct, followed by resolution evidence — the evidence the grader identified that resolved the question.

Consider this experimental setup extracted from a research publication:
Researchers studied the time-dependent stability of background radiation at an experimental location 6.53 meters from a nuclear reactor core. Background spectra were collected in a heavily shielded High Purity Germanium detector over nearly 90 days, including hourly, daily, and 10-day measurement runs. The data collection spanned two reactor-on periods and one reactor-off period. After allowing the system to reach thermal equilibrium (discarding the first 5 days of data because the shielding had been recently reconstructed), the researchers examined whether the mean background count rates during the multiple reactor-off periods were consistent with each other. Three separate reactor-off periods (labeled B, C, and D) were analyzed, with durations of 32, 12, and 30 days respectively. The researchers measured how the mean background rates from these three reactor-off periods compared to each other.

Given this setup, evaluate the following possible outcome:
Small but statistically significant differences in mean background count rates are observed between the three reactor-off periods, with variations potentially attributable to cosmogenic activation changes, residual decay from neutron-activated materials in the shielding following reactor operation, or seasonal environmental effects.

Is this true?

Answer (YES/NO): NO